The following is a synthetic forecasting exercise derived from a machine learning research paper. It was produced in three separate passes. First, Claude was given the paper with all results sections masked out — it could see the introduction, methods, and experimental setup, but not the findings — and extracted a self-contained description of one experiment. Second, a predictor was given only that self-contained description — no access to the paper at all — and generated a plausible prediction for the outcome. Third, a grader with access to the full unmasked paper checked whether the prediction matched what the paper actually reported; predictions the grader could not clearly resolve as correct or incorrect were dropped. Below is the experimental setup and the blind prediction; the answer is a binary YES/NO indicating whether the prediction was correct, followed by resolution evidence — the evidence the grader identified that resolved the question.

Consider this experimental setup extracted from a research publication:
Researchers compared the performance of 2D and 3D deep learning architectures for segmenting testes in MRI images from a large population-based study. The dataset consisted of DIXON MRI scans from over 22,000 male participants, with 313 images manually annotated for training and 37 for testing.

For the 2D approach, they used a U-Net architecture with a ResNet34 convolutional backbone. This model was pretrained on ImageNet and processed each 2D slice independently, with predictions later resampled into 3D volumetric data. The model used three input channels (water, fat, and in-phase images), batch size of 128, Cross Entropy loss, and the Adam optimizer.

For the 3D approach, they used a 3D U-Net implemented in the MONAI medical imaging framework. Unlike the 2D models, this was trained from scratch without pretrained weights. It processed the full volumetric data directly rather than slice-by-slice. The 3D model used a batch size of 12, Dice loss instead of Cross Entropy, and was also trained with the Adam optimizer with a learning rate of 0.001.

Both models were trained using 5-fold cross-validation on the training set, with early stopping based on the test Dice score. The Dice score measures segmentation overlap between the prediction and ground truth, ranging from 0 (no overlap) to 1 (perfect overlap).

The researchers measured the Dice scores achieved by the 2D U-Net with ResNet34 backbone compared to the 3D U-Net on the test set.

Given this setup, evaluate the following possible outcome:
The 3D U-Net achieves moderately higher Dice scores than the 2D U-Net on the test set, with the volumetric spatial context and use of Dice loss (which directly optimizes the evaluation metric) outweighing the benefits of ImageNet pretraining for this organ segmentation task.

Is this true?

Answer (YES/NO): NO